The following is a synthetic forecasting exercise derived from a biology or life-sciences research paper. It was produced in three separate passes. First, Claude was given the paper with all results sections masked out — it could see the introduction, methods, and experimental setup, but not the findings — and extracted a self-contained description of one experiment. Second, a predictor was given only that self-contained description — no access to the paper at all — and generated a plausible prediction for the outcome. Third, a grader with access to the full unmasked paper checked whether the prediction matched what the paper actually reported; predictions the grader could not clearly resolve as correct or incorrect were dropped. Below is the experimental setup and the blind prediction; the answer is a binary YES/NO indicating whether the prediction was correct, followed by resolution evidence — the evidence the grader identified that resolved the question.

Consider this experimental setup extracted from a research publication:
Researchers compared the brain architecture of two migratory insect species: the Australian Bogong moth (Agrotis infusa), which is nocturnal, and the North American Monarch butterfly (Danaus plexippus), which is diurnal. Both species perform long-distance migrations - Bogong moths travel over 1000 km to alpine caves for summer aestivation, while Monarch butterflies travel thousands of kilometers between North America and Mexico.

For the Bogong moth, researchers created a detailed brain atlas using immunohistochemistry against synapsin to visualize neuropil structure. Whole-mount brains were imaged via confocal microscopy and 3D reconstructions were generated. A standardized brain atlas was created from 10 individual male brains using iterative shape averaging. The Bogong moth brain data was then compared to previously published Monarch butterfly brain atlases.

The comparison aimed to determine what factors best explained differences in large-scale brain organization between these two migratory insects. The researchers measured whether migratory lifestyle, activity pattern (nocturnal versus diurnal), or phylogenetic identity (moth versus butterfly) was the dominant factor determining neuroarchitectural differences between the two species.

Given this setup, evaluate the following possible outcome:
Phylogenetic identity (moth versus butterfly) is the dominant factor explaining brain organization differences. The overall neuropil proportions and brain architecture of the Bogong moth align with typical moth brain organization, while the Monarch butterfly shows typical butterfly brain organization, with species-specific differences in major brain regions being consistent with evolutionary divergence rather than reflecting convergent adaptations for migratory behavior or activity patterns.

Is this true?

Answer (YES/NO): NO